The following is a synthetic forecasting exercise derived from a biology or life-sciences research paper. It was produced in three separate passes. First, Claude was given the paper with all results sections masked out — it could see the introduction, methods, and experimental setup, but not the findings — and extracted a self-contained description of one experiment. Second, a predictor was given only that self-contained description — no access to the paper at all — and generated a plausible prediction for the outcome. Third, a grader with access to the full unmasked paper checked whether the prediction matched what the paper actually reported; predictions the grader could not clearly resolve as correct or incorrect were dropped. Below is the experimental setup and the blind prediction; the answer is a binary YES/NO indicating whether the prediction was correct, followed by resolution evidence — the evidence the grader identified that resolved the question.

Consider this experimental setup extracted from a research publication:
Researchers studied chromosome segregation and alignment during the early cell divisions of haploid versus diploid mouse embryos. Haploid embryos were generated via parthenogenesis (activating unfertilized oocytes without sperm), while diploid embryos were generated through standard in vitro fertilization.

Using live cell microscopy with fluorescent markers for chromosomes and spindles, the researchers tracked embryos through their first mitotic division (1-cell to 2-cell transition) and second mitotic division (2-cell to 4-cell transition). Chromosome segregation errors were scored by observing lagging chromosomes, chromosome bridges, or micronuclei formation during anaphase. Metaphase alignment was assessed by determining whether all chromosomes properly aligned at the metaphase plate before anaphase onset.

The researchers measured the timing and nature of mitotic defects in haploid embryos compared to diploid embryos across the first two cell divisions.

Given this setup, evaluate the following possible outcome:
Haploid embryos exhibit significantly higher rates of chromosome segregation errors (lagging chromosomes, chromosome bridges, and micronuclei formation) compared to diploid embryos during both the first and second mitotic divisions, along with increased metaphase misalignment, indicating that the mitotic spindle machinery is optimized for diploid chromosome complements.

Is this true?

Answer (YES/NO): NO